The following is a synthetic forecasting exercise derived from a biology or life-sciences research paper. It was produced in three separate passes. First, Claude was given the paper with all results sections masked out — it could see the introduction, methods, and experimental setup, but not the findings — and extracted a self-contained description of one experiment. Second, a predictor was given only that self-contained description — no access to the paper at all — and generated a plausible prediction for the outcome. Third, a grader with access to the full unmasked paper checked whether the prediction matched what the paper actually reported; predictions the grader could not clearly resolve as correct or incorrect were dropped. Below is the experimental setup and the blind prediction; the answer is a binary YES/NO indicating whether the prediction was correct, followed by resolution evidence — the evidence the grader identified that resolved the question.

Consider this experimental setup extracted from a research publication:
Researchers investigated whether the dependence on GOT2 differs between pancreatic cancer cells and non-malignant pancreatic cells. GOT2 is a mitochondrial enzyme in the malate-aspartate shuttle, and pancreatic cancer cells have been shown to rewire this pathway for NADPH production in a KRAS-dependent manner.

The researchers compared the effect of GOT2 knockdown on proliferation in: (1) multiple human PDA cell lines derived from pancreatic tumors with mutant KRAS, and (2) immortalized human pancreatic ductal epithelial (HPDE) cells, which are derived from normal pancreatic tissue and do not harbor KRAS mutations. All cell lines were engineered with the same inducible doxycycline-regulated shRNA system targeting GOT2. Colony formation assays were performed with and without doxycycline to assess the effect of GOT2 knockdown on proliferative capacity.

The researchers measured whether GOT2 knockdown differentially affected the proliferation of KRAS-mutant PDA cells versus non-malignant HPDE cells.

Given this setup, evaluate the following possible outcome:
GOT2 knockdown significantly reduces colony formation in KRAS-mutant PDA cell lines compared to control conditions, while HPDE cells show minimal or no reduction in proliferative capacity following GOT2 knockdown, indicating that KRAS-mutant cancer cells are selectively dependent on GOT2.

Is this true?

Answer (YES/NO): YES